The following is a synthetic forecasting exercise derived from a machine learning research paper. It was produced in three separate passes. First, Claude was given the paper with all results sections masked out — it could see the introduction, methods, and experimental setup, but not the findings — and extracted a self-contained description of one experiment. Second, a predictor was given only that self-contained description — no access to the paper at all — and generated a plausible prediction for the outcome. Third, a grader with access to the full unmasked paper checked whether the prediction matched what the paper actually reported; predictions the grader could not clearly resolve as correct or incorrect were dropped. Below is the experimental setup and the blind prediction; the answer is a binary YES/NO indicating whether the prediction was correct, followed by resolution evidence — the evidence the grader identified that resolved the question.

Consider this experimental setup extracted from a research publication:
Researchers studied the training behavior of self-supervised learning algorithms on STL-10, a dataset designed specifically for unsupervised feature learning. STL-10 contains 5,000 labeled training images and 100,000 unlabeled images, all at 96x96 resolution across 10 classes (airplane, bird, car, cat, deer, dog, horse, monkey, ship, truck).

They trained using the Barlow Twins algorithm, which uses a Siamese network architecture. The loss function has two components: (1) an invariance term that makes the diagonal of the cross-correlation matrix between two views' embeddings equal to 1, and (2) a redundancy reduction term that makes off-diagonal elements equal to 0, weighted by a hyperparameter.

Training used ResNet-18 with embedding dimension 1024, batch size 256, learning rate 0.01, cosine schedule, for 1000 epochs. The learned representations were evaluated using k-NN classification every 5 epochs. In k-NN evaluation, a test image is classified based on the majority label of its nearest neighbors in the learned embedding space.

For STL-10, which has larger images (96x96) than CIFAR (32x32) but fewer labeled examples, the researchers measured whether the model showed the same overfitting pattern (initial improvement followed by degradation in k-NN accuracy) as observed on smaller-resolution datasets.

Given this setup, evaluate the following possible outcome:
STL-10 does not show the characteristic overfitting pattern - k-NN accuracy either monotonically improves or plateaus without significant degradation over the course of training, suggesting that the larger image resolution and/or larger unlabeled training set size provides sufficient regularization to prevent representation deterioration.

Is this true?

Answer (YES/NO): NO